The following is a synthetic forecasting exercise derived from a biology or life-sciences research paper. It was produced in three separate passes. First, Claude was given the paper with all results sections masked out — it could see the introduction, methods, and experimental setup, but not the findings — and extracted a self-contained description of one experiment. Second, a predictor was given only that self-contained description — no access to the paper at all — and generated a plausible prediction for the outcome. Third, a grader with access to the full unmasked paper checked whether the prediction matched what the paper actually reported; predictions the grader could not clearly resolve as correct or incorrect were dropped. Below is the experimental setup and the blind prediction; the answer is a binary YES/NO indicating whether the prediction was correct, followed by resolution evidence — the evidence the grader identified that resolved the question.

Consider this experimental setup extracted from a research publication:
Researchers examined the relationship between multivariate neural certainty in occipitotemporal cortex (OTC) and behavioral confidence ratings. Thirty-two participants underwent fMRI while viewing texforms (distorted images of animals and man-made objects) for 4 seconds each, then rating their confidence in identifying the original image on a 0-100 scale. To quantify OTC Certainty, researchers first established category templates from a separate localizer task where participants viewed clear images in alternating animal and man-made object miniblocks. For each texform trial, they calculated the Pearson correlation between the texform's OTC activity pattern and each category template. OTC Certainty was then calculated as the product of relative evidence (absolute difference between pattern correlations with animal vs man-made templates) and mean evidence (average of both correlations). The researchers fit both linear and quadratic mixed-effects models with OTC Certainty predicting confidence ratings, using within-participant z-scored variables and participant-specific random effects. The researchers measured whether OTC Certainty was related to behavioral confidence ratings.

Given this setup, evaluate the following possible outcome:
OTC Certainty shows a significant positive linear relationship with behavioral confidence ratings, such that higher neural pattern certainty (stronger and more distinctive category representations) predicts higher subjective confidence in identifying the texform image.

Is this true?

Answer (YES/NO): YES